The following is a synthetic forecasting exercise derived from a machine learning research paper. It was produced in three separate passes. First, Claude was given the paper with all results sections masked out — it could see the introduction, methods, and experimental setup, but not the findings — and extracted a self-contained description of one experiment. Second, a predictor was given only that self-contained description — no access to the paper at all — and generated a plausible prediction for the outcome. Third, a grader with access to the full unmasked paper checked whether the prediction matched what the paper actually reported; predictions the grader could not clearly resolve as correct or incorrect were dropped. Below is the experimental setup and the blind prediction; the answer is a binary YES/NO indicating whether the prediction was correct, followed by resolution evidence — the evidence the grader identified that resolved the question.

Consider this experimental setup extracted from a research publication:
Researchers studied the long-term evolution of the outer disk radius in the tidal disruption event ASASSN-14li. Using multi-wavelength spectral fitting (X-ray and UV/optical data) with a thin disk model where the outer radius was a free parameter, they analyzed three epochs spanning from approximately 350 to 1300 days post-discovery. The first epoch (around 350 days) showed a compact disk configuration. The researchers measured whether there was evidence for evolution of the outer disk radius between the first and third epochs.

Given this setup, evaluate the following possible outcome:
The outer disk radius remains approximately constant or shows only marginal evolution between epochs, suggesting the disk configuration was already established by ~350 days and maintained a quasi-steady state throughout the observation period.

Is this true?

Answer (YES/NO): YES